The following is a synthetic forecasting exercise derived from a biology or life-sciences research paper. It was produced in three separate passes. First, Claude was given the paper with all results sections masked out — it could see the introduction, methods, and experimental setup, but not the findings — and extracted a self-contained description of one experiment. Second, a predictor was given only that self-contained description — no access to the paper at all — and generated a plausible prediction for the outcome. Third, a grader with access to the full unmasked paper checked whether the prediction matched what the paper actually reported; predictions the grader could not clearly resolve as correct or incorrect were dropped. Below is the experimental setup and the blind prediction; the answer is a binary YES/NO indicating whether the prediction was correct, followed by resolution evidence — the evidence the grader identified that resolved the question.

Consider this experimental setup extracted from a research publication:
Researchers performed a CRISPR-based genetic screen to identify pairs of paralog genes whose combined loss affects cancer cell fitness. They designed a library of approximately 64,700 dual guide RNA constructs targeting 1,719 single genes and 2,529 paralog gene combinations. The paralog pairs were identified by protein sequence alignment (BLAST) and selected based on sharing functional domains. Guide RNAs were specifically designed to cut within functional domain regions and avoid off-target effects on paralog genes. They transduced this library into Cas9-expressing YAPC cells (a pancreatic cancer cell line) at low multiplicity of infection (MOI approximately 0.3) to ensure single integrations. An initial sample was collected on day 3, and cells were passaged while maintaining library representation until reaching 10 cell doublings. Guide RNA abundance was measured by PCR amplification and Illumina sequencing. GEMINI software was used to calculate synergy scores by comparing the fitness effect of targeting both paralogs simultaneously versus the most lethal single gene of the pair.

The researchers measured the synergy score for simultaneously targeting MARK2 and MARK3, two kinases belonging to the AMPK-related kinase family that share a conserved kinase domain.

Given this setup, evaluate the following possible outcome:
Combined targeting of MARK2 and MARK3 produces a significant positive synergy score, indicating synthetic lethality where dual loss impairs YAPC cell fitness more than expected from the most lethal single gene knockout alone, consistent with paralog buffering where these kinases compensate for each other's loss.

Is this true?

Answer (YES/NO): YES